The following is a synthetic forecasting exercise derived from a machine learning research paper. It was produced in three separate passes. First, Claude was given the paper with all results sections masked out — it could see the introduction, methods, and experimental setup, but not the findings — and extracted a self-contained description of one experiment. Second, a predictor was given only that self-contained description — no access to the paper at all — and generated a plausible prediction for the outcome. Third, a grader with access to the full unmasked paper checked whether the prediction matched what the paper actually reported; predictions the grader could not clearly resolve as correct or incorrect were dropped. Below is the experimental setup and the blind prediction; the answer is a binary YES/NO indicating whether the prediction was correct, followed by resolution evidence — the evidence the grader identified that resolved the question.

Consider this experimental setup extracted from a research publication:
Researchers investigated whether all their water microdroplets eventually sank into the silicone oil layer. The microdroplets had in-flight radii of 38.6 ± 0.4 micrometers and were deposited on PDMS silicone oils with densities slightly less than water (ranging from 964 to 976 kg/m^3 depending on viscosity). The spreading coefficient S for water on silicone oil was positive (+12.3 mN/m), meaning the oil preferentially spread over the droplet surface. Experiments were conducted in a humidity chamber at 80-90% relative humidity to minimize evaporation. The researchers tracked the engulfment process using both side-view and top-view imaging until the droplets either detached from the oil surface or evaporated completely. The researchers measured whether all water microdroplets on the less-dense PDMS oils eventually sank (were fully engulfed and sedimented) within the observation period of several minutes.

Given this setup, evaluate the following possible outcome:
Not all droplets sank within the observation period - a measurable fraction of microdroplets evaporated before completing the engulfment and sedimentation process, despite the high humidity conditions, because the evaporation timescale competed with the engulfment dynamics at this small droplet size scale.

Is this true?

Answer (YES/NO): NO